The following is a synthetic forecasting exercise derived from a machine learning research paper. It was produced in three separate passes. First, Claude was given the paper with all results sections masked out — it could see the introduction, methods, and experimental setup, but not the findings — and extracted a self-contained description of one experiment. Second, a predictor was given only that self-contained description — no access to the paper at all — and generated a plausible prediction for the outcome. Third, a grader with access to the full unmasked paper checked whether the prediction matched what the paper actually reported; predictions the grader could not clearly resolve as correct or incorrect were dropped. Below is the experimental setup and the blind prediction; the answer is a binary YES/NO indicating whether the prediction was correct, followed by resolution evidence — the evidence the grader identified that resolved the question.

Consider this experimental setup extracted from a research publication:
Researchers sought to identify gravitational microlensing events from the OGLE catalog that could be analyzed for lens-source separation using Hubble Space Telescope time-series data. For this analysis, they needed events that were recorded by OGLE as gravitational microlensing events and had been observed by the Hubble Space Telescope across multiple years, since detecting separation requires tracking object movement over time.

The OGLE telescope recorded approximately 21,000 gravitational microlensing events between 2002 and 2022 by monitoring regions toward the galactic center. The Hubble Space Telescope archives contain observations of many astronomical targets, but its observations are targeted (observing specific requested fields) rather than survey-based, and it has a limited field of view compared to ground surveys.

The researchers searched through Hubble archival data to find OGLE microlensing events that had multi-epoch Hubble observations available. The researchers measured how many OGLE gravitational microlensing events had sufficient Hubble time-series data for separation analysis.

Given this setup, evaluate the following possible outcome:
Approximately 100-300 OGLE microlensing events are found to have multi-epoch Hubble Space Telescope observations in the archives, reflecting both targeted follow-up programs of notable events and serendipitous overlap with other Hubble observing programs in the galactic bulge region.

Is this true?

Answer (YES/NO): NO